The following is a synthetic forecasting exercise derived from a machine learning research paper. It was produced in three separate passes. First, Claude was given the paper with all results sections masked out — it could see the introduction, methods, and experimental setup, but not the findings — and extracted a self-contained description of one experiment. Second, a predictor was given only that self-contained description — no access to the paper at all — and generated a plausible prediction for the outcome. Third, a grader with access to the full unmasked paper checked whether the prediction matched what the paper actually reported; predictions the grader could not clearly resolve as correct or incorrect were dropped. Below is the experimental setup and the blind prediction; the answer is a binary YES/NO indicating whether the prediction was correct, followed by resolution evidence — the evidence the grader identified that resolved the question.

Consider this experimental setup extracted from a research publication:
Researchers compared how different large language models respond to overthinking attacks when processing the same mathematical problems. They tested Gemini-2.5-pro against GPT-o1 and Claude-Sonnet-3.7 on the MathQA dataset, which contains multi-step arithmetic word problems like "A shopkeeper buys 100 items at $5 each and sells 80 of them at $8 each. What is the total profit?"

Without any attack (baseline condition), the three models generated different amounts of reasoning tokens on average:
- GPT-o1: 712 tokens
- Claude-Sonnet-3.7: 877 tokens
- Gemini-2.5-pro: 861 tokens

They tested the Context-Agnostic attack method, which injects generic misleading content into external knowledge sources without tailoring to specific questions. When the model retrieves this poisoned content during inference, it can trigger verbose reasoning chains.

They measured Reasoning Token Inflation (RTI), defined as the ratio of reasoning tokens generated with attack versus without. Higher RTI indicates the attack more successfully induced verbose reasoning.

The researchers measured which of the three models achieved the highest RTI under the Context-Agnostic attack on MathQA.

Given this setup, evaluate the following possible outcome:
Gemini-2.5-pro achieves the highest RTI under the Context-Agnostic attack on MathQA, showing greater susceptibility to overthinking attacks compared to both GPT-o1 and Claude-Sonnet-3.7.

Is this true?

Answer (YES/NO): NO